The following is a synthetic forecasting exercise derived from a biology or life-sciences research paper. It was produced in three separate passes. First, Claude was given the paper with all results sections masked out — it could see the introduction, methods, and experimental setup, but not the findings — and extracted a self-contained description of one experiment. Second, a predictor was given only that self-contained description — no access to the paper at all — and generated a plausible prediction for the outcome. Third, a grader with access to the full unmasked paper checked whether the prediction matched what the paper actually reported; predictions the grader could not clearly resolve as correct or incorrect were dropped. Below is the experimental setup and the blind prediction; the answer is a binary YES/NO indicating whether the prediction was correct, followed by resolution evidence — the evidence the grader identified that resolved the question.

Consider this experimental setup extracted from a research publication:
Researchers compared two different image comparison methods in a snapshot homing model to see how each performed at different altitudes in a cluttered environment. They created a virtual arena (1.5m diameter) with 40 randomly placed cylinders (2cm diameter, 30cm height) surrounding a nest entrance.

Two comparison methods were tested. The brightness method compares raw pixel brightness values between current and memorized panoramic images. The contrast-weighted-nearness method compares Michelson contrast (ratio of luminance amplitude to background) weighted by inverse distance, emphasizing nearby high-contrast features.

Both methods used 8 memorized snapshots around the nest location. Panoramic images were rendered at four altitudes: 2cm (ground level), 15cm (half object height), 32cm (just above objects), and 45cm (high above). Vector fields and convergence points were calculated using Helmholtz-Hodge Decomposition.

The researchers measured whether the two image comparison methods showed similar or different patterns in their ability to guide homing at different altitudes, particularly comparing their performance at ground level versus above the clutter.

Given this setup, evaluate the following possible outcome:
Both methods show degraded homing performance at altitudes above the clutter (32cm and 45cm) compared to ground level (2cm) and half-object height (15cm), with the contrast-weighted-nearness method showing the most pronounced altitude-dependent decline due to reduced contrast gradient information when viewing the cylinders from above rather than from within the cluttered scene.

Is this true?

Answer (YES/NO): NO